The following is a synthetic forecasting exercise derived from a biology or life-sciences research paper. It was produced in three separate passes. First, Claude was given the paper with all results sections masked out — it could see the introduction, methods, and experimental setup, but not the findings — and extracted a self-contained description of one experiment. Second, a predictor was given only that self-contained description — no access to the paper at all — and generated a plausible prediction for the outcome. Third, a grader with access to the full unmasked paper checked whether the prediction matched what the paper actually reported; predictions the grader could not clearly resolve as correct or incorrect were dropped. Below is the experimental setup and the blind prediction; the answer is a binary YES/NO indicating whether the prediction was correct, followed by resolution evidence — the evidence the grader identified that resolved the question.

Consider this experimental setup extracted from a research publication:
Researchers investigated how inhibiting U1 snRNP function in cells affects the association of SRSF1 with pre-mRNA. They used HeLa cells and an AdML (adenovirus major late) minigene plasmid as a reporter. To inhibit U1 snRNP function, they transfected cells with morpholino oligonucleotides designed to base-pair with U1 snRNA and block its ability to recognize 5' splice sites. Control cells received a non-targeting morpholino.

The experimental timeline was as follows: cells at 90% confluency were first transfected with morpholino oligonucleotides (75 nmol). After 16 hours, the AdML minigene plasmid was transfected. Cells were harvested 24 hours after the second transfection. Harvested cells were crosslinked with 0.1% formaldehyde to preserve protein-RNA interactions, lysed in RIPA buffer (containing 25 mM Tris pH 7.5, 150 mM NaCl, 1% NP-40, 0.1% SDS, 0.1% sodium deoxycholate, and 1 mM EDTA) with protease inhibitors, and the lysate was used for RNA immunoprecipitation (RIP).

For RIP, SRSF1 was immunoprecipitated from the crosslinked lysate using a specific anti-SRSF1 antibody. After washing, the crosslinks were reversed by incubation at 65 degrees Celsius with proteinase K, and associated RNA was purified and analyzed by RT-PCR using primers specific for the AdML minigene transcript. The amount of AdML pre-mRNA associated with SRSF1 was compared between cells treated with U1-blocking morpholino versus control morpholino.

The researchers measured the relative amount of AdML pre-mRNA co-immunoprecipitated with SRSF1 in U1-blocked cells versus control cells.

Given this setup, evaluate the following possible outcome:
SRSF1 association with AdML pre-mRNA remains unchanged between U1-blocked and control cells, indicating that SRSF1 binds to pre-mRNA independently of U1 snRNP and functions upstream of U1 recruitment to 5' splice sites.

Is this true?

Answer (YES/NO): NO